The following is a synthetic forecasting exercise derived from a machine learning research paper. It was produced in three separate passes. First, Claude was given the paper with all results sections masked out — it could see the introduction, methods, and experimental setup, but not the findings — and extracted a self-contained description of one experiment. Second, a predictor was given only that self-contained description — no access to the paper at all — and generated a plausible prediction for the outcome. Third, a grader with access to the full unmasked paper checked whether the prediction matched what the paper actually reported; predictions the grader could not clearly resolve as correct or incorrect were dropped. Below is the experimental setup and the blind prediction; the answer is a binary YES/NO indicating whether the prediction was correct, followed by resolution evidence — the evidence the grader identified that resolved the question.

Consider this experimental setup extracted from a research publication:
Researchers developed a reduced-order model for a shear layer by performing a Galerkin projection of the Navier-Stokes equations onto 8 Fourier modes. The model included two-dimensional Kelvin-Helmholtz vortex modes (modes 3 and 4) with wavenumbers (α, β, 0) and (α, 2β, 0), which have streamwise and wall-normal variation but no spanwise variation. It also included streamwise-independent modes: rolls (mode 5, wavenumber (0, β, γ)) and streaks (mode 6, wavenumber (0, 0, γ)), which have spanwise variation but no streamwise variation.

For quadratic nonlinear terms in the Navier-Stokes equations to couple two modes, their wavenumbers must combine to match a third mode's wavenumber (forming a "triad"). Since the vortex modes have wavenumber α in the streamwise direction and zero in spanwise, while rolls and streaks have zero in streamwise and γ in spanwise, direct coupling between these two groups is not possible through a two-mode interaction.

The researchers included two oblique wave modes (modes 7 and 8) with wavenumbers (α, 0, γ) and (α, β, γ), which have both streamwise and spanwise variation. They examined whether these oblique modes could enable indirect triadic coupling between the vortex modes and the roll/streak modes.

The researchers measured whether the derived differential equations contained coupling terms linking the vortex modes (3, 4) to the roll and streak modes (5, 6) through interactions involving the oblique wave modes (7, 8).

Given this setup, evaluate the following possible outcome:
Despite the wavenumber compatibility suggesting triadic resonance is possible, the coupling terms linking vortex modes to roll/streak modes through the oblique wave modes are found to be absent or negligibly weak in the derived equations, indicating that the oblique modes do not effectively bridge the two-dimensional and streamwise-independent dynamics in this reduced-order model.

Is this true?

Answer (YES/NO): NO